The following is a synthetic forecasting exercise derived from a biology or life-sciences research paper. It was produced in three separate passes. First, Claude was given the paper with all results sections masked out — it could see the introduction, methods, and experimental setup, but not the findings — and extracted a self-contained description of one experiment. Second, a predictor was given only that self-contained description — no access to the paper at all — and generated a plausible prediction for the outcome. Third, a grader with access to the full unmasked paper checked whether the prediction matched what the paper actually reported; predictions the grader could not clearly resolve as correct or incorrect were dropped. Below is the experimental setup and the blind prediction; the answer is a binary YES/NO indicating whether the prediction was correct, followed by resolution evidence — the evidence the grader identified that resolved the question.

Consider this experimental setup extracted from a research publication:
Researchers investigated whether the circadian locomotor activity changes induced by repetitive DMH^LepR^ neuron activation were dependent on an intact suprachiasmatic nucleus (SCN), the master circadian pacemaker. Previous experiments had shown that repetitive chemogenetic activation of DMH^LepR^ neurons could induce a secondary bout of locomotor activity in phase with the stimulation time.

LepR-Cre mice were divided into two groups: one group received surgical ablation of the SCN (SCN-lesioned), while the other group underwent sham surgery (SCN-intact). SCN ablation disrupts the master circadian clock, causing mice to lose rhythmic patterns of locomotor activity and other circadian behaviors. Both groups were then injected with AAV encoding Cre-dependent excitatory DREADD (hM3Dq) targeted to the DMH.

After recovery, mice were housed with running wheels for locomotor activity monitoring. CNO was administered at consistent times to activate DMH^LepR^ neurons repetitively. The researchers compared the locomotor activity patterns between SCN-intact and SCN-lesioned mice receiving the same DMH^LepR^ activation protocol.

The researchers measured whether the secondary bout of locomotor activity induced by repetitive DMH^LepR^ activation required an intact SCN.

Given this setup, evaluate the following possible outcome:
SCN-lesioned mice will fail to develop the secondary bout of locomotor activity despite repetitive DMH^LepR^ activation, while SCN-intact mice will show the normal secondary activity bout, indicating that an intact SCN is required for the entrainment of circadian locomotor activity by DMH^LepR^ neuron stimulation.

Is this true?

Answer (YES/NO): YES